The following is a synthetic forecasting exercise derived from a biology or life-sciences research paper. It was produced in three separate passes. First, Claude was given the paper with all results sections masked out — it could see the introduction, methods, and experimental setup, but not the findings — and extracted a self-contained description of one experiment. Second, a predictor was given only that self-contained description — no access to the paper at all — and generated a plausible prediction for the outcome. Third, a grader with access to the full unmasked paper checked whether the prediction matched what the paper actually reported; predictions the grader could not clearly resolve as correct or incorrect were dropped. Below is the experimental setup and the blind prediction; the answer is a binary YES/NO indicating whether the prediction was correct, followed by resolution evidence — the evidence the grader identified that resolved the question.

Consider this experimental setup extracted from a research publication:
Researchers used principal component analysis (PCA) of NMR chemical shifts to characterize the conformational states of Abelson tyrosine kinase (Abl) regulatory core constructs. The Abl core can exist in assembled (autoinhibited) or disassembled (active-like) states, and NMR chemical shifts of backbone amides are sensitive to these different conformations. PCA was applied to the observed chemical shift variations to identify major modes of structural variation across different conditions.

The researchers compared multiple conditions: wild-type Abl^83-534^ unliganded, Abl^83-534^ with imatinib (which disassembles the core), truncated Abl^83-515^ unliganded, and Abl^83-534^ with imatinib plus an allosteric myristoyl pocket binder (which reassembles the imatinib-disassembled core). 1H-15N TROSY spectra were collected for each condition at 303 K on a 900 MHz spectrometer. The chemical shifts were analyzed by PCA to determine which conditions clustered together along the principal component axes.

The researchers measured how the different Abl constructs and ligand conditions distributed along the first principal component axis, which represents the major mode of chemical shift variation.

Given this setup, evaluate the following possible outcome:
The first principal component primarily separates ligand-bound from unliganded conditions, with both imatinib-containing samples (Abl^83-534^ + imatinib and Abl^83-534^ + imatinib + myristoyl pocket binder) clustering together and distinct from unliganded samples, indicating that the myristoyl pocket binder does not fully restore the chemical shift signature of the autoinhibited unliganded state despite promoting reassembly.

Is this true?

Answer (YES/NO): NO